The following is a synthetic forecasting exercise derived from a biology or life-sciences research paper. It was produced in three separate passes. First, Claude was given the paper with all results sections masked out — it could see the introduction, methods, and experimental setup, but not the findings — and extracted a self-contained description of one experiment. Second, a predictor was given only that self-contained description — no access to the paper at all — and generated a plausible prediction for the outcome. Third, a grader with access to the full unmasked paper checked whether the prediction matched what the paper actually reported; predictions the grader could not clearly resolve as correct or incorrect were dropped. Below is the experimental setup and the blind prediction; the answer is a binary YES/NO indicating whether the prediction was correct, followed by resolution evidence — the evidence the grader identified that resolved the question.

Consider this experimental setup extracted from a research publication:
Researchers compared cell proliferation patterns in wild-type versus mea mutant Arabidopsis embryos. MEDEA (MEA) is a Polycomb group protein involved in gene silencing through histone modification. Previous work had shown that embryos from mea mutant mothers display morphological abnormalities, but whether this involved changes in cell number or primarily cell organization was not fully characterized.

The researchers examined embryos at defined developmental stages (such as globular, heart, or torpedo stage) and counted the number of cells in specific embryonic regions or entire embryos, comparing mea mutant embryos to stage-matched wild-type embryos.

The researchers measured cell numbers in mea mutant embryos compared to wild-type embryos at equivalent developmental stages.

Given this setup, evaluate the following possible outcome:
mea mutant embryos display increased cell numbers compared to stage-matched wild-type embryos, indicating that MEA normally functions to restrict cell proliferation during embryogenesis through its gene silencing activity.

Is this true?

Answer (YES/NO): YES